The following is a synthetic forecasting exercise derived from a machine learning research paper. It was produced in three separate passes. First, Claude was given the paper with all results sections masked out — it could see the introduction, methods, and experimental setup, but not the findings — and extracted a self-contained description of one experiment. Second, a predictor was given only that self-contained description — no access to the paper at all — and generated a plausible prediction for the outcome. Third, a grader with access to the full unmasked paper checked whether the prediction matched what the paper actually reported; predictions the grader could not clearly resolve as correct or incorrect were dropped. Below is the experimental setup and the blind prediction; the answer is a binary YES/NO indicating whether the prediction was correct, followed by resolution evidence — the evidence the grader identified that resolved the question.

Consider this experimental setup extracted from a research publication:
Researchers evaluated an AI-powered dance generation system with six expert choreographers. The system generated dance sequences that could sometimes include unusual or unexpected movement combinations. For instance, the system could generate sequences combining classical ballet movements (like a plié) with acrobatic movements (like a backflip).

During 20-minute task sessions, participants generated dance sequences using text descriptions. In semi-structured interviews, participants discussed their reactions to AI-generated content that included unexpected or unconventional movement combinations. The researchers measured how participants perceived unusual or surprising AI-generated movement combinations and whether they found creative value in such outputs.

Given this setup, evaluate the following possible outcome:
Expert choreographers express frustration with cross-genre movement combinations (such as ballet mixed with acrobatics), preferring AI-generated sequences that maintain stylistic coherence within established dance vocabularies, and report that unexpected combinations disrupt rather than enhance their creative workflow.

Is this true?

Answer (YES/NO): NO